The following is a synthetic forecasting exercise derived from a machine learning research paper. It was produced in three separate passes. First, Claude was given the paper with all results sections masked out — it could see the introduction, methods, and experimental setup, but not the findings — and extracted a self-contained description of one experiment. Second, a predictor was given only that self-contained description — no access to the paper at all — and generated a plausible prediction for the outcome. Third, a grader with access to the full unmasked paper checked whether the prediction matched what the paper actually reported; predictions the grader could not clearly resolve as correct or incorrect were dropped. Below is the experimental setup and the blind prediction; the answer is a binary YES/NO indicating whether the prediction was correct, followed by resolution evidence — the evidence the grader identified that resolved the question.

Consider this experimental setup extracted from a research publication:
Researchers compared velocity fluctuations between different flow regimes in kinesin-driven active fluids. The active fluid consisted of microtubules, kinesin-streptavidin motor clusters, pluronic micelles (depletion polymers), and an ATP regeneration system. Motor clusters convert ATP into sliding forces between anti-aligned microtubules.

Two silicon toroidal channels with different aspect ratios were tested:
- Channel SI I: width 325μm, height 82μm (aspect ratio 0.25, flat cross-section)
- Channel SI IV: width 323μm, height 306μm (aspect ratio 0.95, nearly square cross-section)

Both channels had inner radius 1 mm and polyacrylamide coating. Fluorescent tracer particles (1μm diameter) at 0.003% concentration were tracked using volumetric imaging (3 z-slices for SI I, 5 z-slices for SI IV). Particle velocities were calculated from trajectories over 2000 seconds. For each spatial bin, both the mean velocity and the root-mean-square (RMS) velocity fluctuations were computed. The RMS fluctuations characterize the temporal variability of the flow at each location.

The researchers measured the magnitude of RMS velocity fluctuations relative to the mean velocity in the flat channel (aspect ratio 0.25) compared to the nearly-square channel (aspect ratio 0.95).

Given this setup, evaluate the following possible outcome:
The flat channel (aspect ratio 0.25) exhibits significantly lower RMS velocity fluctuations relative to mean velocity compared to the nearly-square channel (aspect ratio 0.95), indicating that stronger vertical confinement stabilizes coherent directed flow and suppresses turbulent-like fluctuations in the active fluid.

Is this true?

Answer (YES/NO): NO